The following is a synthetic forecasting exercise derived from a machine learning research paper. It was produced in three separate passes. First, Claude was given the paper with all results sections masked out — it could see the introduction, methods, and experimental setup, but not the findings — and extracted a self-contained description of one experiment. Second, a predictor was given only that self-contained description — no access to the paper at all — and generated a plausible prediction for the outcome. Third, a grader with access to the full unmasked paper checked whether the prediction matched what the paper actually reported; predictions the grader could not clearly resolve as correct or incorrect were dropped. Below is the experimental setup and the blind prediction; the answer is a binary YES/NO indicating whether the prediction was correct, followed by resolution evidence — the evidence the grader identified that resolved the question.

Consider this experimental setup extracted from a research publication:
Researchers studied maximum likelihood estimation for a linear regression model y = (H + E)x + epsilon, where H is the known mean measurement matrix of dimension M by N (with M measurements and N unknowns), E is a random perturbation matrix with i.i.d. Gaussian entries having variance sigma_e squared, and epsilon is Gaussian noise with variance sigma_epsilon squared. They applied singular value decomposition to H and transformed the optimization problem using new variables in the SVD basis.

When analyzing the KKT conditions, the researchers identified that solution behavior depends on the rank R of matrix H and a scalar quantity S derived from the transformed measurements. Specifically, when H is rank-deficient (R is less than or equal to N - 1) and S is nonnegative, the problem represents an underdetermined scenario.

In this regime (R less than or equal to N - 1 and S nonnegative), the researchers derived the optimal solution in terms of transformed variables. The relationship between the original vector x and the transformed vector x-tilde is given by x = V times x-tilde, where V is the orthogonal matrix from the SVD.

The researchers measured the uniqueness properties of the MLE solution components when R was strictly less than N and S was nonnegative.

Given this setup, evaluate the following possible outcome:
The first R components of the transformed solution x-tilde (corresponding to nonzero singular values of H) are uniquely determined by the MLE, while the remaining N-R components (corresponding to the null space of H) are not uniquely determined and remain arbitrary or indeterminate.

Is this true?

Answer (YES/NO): YES